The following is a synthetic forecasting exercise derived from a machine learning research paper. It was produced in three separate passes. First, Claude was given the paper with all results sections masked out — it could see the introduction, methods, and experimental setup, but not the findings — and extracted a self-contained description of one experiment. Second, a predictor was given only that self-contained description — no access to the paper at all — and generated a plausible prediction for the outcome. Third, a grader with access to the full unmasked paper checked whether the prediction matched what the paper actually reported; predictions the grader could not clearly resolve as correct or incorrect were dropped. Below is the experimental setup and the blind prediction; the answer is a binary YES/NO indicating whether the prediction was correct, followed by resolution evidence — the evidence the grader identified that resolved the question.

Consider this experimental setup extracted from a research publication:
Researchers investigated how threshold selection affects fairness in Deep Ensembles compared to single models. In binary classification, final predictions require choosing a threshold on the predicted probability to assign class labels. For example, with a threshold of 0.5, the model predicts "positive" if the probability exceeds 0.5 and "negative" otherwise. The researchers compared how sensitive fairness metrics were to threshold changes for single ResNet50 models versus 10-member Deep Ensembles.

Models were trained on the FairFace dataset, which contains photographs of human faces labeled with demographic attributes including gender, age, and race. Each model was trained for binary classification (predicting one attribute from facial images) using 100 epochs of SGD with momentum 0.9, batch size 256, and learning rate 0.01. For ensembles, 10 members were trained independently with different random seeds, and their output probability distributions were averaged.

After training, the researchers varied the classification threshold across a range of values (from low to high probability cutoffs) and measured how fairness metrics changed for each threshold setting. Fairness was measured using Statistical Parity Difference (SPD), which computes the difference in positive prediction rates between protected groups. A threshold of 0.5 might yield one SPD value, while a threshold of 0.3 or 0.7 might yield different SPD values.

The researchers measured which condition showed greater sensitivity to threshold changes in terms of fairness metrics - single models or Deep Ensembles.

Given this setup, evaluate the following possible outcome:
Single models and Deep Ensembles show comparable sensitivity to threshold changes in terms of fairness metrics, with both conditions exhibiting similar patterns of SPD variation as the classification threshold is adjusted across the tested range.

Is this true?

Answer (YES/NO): NO